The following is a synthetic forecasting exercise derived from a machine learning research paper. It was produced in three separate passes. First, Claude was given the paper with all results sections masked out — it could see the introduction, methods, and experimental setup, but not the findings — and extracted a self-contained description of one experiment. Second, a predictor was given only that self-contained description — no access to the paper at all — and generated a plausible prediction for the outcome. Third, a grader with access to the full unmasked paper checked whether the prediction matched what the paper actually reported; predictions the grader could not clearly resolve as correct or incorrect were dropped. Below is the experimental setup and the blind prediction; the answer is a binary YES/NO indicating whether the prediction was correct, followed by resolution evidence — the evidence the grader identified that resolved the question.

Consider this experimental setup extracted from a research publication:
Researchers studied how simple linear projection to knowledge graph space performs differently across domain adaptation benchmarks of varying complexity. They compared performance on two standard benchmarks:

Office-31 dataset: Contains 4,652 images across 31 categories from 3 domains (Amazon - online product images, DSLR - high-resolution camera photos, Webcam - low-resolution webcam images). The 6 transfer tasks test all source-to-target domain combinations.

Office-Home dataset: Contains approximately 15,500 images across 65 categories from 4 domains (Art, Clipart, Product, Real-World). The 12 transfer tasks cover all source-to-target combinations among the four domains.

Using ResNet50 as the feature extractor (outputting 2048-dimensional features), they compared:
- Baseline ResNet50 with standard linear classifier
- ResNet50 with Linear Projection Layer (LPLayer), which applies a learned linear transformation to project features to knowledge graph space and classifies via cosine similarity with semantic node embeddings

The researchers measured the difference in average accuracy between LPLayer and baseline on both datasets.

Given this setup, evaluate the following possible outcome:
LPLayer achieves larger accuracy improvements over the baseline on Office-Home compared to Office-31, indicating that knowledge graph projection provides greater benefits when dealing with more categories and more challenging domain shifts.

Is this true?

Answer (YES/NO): NO